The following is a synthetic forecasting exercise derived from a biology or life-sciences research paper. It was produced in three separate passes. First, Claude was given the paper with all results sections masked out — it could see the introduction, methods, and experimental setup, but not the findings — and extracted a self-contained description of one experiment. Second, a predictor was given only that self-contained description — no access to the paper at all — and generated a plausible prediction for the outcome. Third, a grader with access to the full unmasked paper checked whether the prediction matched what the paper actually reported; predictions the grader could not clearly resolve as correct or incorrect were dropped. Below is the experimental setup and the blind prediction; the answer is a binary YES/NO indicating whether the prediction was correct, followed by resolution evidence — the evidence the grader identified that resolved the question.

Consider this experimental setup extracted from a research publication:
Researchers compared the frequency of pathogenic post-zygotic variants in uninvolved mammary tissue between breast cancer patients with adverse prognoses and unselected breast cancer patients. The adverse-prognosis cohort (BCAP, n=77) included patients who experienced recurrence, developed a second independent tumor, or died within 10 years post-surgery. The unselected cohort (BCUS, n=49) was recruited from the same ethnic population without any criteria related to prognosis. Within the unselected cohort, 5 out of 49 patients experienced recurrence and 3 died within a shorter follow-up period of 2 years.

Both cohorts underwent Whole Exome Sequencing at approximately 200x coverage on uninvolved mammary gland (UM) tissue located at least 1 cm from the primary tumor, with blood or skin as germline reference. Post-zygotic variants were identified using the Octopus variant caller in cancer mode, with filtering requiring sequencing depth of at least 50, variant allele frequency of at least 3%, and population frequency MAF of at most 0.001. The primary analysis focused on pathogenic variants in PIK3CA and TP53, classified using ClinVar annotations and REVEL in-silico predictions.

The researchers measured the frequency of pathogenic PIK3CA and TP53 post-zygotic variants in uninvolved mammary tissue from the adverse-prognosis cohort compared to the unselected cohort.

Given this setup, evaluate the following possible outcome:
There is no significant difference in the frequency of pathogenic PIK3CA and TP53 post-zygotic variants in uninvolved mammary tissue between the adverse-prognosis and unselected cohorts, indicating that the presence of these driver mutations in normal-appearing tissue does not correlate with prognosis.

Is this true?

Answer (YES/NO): NO